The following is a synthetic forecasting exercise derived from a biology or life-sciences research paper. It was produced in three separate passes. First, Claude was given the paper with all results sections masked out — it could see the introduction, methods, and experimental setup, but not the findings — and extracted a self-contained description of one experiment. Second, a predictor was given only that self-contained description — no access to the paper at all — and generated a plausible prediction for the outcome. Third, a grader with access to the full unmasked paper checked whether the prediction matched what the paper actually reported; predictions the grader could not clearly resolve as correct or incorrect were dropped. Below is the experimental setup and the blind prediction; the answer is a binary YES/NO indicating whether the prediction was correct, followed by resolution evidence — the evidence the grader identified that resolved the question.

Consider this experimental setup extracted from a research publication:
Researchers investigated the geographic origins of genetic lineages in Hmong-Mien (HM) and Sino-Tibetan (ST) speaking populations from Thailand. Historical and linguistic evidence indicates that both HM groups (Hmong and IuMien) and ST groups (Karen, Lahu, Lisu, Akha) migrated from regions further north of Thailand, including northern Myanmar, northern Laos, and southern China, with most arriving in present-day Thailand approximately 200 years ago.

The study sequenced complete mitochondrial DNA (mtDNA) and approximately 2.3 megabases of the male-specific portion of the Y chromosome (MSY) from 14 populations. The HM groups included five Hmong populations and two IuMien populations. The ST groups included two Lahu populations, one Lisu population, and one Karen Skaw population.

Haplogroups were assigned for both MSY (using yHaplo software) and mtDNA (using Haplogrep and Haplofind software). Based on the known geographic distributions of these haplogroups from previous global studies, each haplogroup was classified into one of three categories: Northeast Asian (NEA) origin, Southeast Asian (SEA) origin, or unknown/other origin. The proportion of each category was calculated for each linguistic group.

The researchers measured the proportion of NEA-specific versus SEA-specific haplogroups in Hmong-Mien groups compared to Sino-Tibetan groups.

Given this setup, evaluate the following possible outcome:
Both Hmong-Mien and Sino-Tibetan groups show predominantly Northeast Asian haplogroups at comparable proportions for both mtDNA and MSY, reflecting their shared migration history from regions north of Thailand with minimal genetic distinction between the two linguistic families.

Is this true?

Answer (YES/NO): NO